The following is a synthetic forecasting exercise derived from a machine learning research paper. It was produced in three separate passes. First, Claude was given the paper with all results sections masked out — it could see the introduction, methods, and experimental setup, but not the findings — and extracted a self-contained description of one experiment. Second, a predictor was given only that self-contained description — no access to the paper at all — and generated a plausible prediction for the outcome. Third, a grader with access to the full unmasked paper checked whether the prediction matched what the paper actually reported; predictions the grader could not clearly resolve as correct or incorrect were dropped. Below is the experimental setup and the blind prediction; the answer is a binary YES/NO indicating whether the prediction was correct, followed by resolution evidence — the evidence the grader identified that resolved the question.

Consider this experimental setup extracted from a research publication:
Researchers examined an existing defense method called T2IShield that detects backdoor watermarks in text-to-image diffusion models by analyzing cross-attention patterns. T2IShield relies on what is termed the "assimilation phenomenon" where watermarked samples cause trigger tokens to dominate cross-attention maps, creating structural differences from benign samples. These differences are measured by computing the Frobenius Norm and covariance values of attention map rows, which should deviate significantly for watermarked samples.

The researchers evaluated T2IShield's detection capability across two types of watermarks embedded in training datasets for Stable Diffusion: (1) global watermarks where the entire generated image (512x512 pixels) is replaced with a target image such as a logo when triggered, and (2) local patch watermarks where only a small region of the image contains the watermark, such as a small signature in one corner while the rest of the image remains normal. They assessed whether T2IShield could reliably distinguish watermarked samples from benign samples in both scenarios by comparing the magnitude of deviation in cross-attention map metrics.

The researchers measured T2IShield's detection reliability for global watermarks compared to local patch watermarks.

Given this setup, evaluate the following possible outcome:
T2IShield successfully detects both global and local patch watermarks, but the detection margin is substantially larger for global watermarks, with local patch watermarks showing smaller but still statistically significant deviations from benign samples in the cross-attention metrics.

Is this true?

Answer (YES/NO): NO